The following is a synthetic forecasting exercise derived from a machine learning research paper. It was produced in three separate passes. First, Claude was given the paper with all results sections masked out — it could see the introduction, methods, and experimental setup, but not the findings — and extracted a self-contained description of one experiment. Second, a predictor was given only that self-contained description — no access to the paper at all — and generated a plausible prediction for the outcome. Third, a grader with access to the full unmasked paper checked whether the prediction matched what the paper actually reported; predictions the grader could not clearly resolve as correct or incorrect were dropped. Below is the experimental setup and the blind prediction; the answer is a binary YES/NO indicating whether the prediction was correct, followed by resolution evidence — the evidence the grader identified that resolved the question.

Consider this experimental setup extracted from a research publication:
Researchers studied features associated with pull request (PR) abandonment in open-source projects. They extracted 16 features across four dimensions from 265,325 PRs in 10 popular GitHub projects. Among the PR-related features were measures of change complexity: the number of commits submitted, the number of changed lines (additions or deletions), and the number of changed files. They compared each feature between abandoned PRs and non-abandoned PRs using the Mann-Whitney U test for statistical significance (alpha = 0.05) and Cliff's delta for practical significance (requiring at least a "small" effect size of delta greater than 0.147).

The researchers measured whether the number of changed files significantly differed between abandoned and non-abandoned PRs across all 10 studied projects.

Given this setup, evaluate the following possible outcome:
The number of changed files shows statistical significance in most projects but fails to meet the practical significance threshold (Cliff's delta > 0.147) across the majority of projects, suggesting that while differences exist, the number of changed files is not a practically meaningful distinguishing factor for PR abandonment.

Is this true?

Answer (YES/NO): NO